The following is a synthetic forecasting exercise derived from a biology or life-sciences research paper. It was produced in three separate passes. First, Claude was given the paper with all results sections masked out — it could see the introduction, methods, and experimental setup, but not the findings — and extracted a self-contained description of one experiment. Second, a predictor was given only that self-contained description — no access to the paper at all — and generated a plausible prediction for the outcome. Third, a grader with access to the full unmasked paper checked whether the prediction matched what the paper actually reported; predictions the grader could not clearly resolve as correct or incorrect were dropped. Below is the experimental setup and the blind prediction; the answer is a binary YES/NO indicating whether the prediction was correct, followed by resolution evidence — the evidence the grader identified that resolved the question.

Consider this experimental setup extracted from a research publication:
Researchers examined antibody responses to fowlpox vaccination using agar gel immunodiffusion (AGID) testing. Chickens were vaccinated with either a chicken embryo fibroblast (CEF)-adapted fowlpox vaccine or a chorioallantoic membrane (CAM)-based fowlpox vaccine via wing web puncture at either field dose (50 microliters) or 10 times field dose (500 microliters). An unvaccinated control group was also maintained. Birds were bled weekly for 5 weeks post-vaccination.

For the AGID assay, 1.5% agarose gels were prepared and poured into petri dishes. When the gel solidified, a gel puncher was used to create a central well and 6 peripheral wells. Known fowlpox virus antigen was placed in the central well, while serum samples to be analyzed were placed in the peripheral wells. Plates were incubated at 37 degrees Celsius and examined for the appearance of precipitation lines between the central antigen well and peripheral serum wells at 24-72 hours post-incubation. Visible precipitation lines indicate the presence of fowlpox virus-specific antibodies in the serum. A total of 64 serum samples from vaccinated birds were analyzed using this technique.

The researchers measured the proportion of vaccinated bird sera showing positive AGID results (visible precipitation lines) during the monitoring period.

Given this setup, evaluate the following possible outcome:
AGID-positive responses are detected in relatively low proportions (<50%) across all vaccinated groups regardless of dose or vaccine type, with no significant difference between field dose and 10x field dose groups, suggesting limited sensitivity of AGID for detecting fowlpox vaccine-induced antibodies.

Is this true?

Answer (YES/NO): NO